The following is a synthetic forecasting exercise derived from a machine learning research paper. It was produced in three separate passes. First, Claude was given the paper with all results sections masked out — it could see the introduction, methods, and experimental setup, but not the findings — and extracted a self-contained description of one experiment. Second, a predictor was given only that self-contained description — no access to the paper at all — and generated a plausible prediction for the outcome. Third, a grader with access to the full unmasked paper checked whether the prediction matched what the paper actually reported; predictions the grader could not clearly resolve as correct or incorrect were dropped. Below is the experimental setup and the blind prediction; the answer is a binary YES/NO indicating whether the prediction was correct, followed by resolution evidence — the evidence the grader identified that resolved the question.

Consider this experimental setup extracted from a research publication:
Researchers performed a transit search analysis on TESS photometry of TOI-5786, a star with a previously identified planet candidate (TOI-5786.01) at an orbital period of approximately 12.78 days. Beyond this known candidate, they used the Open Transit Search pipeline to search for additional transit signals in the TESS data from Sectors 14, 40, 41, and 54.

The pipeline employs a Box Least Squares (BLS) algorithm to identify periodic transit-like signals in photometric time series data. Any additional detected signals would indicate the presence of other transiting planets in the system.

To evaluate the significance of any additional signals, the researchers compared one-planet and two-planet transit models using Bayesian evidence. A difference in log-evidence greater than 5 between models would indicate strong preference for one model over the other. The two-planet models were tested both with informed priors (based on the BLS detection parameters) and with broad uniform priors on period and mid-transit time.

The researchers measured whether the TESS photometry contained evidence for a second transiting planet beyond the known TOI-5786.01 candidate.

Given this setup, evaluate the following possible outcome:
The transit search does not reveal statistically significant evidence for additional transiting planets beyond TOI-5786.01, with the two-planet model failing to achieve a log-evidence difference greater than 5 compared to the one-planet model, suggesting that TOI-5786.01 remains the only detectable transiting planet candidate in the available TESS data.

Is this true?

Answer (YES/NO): NO